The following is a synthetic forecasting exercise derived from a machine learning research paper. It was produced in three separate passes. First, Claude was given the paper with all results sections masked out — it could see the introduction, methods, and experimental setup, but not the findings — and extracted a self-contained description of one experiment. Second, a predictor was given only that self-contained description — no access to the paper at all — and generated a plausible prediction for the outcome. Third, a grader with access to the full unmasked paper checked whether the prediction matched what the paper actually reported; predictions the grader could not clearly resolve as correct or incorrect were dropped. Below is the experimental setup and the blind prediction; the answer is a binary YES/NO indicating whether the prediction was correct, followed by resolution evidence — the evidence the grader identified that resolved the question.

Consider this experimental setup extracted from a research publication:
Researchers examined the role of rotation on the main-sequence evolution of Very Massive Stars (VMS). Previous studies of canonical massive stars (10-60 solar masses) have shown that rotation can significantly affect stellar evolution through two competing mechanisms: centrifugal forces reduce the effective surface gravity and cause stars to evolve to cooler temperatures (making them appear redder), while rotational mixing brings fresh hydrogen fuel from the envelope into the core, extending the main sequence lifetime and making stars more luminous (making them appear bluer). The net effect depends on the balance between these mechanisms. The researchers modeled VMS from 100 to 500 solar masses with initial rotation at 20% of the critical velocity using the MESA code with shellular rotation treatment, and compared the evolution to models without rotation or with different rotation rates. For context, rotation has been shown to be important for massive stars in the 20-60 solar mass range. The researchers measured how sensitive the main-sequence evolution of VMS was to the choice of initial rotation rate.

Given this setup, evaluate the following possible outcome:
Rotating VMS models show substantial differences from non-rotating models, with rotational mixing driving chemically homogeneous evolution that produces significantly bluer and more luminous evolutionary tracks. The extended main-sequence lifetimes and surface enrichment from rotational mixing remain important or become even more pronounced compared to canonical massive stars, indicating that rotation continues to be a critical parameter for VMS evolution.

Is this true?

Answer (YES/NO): NO